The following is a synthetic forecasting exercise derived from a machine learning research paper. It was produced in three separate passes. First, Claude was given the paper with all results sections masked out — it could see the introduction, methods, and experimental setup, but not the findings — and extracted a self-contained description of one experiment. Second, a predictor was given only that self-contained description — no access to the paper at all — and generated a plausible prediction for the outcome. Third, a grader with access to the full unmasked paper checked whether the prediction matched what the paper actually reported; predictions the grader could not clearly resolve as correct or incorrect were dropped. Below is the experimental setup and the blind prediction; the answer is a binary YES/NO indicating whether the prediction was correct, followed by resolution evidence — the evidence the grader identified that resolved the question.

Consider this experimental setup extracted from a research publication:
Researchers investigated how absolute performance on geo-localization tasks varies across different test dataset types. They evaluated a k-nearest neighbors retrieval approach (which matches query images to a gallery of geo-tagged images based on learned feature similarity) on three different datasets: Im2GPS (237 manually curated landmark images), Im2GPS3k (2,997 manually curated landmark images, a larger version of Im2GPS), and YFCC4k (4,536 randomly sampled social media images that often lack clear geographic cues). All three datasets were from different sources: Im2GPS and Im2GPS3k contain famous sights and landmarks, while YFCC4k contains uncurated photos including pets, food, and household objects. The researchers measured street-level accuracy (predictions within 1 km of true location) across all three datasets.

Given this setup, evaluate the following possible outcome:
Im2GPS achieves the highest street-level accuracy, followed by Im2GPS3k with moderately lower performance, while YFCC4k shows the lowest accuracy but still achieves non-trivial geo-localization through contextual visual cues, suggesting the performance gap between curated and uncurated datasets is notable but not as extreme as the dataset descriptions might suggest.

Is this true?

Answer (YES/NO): NO